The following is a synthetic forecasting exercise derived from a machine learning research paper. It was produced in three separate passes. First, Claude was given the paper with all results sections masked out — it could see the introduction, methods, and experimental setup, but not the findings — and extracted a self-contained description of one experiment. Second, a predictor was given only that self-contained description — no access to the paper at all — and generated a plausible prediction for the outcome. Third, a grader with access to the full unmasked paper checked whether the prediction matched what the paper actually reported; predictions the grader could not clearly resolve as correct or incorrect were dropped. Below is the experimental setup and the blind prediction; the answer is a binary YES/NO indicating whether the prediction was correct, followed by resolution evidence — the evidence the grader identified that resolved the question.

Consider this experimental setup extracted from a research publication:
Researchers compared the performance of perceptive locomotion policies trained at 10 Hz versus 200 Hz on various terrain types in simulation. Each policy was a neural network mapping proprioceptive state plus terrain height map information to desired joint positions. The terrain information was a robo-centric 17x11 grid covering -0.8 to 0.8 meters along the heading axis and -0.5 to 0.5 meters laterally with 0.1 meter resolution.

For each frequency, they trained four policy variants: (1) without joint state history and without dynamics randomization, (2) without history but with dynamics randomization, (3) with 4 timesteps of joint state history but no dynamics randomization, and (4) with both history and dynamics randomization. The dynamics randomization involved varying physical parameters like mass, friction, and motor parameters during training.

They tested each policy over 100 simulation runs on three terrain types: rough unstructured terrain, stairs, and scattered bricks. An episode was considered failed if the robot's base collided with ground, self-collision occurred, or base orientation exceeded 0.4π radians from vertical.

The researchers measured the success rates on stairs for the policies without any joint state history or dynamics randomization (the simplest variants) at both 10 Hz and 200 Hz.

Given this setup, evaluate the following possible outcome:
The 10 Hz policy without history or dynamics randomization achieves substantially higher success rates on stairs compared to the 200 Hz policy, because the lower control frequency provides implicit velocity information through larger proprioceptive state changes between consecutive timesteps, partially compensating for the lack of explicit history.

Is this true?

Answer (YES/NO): YES